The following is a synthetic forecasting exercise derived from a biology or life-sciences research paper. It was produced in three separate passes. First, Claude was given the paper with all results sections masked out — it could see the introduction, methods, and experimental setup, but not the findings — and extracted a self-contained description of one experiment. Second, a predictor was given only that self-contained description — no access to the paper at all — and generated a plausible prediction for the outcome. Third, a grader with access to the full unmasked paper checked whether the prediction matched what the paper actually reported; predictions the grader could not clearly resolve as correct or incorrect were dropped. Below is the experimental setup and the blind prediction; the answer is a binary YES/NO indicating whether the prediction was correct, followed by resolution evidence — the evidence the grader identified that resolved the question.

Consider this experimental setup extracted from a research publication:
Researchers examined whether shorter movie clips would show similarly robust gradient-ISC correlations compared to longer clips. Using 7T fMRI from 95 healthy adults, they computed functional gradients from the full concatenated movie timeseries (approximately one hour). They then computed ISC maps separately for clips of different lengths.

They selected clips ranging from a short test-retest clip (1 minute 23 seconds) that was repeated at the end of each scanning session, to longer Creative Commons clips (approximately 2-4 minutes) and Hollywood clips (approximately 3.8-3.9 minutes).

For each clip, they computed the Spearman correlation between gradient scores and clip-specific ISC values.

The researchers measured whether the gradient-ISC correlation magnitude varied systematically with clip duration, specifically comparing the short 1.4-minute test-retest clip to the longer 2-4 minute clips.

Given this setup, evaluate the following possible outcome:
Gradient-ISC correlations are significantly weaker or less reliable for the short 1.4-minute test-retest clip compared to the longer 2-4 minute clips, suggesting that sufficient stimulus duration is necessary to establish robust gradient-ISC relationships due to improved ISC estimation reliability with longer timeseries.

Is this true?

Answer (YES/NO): NO